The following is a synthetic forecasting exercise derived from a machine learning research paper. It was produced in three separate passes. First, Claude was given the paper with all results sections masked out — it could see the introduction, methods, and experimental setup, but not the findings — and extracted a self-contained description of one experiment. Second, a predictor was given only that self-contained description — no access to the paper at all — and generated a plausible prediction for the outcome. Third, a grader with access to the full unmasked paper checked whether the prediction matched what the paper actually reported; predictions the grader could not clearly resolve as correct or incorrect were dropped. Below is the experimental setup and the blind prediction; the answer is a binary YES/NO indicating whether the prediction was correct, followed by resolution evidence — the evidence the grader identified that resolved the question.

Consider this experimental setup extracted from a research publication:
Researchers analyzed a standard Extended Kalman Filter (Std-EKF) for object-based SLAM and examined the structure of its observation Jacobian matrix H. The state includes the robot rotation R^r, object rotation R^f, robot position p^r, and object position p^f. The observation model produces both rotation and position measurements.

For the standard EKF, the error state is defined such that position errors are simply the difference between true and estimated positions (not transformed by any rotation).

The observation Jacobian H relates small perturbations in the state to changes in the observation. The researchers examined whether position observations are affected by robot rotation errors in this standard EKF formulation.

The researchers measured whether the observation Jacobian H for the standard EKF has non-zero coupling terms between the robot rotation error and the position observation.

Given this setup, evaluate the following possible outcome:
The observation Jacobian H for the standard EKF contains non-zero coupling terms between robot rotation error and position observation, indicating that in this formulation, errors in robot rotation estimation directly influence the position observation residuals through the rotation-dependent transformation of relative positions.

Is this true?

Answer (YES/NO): YES